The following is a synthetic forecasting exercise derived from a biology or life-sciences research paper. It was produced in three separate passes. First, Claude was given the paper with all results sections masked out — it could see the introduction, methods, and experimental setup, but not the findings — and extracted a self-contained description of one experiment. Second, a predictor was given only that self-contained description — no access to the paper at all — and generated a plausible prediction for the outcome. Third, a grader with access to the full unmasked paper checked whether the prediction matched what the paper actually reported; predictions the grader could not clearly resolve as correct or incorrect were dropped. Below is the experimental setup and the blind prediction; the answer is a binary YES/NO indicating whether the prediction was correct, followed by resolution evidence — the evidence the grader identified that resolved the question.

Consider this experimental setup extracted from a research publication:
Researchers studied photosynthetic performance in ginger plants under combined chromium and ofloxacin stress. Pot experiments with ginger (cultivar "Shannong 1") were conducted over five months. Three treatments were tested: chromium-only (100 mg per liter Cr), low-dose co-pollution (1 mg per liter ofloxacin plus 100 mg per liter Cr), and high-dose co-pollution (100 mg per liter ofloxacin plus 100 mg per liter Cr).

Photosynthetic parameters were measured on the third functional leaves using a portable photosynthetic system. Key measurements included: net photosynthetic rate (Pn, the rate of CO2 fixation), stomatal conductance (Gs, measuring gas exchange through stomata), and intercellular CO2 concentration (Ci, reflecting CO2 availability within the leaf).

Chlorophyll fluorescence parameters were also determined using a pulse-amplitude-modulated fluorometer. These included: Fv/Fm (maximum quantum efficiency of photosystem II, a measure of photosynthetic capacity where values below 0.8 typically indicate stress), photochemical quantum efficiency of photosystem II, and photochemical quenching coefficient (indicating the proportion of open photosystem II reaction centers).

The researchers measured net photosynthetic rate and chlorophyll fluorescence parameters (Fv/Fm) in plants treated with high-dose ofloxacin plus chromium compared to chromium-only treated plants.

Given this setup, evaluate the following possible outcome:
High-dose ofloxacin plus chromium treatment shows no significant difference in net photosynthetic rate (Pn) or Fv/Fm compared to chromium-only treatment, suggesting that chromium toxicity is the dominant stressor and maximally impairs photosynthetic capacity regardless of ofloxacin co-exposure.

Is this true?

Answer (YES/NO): NO